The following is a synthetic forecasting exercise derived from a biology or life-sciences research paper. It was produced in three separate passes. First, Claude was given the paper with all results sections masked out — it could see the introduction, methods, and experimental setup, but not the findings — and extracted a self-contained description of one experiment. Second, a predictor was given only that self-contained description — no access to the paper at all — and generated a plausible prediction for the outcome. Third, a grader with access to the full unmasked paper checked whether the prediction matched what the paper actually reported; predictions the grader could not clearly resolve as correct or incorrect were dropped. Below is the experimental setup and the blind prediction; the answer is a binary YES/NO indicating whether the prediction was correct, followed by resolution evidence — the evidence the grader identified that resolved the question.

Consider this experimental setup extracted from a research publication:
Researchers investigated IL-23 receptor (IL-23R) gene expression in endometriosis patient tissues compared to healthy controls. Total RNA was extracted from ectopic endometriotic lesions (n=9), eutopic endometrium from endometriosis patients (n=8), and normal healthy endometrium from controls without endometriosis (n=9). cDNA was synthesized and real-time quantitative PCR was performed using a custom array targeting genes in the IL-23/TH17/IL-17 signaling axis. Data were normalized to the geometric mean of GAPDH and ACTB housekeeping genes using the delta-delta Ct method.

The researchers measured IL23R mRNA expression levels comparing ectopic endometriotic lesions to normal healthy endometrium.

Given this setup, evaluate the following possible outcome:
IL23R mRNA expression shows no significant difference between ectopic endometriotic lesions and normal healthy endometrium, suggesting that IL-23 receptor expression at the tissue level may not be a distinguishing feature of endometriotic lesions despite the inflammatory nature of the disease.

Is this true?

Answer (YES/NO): NO